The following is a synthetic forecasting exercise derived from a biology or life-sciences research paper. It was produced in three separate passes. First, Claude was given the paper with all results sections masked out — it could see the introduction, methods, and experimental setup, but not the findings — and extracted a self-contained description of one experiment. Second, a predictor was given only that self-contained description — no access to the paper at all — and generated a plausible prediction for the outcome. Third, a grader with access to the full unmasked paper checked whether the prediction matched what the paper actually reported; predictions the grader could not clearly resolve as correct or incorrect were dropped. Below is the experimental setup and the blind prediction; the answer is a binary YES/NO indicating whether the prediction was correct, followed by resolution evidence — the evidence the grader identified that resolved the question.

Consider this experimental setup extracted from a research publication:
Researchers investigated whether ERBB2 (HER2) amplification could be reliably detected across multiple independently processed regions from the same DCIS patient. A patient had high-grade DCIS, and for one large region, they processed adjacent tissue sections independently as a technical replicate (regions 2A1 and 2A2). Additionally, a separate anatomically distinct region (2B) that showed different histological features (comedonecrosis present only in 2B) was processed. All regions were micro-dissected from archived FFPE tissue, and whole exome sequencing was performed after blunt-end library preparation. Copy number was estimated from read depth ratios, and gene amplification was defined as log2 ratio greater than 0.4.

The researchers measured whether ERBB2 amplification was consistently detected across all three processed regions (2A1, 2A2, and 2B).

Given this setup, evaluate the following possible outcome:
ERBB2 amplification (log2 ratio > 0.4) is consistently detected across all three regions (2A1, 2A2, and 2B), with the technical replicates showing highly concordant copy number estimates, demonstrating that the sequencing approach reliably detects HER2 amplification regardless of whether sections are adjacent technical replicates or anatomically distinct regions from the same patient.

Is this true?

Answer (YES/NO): YES